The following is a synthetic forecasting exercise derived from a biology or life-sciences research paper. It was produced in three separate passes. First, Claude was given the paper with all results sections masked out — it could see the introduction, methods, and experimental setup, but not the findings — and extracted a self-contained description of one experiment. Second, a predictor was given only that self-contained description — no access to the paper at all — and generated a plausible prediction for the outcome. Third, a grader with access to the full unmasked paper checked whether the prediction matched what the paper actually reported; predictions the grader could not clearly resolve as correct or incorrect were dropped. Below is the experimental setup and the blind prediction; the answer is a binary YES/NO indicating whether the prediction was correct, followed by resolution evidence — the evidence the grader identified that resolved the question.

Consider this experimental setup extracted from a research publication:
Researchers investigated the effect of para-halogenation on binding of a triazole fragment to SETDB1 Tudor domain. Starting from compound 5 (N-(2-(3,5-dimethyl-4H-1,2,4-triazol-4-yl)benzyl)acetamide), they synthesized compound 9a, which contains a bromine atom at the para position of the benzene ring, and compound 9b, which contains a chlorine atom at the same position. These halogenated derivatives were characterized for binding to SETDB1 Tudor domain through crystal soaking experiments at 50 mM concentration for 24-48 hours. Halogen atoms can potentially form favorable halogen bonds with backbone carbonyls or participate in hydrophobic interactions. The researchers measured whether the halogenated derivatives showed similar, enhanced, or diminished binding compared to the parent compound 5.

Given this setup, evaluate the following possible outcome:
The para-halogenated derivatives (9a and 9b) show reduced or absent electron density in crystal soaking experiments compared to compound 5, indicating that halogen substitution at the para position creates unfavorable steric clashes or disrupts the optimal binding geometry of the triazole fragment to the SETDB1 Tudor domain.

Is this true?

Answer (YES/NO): NO